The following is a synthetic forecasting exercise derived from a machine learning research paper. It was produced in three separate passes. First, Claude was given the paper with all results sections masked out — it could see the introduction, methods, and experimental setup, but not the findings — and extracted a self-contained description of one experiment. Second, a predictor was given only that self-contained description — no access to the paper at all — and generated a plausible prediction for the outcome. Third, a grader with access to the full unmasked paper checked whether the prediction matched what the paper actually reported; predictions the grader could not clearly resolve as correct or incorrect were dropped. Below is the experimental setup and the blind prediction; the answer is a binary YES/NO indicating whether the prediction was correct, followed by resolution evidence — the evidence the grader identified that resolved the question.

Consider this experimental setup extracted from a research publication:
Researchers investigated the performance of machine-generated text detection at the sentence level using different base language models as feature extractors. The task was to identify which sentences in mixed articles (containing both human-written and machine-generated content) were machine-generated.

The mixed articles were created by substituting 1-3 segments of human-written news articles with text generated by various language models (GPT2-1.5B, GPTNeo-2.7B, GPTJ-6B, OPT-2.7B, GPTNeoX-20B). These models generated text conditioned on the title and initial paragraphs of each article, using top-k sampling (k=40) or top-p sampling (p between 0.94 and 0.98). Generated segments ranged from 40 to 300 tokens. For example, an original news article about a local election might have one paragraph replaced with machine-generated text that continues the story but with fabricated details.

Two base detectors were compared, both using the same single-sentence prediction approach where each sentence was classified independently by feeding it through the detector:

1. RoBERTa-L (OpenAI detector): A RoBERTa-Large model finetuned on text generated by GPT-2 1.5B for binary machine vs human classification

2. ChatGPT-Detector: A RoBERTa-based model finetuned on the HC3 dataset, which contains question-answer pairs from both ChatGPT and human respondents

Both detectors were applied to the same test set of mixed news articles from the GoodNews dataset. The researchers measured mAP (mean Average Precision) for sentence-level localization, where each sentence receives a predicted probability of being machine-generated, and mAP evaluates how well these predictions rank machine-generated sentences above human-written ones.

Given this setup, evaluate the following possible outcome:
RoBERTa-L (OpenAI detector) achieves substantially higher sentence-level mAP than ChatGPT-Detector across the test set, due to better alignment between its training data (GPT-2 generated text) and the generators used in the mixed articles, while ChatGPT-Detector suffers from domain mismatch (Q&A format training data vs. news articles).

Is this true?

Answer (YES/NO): YES